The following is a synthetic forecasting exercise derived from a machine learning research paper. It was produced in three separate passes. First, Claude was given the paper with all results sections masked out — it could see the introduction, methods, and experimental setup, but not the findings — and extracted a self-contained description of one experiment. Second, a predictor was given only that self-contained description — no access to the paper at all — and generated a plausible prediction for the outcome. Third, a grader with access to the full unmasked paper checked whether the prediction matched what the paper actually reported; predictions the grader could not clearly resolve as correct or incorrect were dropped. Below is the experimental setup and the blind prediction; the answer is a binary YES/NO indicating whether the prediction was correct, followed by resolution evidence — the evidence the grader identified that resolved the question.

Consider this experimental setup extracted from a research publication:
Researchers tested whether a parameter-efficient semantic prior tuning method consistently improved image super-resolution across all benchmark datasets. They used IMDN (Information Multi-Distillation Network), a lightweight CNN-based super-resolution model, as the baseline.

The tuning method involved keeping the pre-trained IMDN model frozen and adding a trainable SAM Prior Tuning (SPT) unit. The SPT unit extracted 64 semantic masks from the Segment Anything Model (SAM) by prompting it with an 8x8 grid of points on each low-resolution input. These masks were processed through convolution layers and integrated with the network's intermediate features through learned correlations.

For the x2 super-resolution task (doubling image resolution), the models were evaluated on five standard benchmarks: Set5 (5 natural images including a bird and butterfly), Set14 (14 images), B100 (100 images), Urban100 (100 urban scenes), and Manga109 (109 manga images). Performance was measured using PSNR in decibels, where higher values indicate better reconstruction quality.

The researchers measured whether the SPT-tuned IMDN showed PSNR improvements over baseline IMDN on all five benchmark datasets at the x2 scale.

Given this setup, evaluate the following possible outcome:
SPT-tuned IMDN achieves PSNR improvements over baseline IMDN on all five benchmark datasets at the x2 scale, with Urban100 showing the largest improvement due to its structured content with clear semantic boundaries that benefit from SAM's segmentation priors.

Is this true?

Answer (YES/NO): NO